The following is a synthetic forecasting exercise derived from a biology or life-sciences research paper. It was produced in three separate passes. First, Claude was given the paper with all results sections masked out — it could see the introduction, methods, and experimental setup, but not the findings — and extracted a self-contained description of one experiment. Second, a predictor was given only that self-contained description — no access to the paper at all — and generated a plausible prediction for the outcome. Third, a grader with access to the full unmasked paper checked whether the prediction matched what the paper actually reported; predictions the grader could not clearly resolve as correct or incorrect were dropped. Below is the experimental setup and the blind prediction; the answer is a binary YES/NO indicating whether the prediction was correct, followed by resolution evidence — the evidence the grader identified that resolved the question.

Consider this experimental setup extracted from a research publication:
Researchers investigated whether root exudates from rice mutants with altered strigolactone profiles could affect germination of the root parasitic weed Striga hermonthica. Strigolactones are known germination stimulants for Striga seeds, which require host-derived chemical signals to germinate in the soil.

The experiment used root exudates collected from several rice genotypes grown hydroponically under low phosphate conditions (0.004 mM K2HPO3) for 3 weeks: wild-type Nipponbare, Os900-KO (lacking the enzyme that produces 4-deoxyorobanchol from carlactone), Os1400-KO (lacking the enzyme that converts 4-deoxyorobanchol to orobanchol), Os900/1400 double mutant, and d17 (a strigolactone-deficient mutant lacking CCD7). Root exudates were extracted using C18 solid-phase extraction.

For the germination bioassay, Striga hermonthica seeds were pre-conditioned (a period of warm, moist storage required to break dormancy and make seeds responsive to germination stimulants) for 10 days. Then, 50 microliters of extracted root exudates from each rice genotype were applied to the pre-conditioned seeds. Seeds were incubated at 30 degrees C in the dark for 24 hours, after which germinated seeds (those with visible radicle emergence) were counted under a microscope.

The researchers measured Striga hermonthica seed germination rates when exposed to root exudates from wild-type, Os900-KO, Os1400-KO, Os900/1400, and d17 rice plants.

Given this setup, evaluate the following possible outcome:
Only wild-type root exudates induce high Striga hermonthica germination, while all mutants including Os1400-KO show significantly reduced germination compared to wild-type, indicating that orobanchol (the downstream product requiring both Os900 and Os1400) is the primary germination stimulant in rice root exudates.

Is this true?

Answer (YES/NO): NO